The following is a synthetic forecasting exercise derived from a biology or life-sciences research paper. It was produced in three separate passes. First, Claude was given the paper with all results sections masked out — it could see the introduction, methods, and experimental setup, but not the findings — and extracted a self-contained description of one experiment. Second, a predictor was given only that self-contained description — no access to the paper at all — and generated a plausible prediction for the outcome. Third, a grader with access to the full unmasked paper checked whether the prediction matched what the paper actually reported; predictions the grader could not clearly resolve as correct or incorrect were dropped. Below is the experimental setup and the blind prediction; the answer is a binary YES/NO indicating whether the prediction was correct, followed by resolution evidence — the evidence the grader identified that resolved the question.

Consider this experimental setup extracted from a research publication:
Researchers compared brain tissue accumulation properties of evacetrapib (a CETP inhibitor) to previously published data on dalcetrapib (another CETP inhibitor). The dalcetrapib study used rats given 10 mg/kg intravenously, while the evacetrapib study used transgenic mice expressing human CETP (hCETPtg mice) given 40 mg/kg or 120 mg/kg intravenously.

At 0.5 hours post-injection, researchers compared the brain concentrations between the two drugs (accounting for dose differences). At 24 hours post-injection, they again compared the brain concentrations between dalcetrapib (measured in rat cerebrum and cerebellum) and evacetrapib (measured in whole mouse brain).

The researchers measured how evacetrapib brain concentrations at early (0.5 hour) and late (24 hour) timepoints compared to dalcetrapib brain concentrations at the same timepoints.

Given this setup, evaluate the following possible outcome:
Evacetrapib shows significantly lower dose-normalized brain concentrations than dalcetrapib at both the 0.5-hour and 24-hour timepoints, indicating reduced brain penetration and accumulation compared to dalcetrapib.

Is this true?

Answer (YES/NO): NO